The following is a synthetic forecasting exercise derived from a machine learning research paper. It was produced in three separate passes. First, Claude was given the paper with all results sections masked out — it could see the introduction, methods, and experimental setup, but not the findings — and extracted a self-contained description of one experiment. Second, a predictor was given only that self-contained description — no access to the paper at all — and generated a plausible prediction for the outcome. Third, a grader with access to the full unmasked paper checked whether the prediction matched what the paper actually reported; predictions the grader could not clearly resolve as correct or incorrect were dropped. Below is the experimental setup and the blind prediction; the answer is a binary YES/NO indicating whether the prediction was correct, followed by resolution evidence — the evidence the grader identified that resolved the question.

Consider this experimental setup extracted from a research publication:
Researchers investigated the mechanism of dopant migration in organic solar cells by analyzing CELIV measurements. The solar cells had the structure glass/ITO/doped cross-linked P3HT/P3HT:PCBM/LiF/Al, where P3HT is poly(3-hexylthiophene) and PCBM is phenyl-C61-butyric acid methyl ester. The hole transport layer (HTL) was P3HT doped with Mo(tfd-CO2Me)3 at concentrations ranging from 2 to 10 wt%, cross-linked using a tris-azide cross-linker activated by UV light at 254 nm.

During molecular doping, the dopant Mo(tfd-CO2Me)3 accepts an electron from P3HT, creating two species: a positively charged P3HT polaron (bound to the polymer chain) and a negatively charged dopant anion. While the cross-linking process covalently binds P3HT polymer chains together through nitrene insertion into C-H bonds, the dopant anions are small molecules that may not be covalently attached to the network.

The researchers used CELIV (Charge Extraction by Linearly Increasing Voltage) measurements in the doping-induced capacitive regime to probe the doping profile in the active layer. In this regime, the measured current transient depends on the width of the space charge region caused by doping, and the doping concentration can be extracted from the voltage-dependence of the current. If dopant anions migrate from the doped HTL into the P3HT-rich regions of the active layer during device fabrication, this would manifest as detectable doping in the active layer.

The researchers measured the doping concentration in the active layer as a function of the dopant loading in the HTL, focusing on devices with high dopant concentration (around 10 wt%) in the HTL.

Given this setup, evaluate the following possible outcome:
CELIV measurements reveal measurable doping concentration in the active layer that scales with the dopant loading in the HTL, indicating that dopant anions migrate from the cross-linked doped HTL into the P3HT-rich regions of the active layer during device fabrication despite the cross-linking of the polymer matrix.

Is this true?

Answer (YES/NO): YES